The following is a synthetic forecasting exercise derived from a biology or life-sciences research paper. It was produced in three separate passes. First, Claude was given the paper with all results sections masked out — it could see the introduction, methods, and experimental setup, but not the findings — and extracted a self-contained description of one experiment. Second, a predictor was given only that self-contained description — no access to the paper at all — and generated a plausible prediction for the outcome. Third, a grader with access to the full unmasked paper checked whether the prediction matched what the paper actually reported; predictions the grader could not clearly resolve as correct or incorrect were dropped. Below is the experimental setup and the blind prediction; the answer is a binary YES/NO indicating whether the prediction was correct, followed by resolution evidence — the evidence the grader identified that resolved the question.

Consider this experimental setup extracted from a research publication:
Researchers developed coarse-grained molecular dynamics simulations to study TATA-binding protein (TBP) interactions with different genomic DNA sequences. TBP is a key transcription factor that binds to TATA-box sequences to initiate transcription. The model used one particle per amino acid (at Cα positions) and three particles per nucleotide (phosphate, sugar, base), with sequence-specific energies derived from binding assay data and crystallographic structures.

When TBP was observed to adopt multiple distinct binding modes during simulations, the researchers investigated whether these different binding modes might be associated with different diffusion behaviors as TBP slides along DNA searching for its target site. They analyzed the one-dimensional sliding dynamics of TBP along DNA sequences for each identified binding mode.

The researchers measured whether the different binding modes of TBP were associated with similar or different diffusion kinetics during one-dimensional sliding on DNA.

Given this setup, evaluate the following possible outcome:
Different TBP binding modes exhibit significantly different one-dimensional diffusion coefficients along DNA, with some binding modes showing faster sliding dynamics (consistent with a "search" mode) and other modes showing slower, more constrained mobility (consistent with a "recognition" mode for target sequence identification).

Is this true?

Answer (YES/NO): YES